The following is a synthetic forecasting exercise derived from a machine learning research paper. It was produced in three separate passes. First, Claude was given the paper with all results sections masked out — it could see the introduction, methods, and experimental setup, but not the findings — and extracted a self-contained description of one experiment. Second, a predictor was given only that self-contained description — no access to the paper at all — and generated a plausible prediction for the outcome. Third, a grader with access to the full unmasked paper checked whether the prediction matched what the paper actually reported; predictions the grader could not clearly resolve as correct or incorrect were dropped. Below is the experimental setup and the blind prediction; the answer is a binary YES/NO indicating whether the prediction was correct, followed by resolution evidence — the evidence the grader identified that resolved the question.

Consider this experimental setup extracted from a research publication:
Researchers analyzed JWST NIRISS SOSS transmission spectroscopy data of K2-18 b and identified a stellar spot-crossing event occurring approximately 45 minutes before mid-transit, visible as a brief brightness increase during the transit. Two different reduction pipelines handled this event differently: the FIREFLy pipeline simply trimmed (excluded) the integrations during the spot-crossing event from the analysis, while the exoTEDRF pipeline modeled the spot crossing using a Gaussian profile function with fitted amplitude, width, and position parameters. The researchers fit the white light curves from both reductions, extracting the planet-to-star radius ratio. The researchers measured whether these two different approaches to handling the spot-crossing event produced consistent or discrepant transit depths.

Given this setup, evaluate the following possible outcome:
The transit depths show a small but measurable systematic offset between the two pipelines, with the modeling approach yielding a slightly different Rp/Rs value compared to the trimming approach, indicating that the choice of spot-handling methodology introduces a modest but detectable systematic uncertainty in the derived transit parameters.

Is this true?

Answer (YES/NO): NO